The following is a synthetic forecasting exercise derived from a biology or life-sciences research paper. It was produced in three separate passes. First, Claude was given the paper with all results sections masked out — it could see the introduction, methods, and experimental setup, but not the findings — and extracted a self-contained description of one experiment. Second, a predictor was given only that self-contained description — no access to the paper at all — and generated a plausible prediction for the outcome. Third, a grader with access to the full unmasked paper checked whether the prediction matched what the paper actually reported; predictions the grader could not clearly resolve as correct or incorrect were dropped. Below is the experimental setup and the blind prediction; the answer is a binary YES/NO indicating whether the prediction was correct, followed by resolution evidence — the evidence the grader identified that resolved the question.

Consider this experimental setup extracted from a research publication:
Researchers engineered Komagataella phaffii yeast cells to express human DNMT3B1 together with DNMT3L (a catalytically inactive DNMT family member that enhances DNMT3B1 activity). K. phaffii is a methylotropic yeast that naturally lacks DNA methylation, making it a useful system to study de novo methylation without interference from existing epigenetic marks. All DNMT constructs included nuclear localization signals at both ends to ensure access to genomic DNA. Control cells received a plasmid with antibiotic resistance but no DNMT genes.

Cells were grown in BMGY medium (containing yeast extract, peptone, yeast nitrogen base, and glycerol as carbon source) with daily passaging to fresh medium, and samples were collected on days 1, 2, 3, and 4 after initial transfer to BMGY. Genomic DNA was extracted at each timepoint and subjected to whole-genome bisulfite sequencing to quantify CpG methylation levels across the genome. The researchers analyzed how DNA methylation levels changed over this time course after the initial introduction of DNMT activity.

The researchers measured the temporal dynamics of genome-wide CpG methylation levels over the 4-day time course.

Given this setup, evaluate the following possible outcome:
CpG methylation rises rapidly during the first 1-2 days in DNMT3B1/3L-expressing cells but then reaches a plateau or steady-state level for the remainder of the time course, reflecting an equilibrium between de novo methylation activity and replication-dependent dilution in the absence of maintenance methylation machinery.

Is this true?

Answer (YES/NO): NO